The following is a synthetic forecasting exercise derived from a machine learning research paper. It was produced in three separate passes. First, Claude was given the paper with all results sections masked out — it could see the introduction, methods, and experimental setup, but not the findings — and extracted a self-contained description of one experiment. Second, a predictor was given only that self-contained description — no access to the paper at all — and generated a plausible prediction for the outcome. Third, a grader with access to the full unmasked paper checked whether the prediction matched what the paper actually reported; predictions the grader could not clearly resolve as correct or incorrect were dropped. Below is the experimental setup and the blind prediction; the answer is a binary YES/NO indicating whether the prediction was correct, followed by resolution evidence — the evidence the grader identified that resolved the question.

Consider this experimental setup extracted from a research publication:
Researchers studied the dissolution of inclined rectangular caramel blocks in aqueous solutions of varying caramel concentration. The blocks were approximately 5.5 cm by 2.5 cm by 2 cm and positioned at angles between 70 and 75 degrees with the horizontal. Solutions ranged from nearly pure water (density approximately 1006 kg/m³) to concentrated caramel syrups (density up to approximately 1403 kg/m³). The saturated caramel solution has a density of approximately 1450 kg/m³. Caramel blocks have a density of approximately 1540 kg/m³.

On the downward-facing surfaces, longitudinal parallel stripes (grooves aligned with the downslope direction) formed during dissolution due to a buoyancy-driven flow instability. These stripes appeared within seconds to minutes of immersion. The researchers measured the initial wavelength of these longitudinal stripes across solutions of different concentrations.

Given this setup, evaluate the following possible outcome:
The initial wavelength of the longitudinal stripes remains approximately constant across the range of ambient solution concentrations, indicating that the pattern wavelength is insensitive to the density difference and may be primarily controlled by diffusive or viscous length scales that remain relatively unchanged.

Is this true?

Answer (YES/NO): NO